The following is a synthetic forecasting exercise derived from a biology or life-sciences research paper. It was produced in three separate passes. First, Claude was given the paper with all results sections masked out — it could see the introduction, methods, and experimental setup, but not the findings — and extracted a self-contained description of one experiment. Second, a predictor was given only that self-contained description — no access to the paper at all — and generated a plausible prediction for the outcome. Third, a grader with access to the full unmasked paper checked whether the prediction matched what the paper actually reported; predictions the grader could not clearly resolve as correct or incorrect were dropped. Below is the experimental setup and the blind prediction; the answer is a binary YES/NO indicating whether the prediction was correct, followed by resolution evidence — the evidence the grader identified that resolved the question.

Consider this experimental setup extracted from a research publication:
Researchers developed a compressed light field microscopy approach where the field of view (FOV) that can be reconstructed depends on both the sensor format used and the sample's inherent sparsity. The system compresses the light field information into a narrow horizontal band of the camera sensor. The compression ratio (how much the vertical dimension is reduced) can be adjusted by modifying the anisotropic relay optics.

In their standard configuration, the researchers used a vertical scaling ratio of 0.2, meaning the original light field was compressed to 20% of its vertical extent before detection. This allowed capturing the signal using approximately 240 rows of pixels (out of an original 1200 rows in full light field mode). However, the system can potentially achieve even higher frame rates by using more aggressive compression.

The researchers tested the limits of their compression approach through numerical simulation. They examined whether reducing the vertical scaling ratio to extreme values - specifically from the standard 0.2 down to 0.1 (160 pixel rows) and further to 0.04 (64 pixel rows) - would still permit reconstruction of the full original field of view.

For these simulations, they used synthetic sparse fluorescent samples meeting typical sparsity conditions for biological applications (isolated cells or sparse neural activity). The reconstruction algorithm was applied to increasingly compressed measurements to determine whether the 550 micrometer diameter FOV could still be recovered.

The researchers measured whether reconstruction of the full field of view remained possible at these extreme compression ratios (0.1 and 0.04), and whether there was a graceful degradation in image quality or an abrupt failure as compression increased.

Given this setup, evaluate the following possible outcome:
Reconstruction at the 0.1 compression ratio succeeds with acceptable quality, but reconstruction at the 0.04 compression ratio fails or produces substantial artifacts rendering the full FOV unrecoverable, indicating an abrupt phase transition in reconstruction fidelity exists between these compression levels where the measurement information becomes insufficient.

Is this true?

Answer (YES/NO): NO